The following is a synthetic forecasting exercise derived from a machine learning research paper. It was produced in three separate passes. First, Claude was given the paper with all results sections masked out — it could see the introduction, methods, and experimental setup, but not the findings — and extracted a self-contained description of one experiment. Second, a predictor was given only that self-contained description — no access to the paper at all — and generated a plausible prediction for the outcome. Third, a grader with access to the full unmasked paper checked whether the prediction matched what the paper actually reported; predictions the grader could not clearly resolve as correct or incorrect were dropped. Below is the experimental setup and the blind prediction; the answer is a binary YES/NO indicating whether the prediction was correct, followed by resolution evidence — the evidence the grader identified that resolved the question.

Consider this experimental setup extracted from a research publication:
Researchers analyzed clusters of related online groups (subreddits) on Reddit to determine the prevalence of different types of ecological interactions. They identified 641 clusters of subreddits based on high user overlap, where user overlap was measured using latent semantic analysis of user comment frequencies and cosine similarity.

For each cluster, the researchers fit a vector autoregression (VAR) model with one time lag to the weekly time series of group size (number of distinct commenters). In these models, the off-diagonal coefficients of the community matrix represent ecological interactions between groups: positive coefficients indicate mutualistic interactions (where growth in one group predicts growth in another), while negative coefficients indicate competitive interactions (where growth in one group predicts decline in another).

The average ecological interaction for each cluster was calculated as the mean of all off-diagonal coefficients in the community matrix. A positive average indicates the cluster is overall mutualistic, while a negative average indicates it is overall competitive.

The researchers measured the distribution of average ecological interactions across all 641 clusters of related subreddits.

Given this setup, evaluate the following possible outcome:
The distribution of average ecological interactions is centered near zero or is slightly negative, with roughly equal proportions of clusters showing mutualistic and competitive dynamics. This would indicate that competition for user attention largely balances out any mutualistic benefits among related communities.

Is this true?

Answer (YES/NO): NO